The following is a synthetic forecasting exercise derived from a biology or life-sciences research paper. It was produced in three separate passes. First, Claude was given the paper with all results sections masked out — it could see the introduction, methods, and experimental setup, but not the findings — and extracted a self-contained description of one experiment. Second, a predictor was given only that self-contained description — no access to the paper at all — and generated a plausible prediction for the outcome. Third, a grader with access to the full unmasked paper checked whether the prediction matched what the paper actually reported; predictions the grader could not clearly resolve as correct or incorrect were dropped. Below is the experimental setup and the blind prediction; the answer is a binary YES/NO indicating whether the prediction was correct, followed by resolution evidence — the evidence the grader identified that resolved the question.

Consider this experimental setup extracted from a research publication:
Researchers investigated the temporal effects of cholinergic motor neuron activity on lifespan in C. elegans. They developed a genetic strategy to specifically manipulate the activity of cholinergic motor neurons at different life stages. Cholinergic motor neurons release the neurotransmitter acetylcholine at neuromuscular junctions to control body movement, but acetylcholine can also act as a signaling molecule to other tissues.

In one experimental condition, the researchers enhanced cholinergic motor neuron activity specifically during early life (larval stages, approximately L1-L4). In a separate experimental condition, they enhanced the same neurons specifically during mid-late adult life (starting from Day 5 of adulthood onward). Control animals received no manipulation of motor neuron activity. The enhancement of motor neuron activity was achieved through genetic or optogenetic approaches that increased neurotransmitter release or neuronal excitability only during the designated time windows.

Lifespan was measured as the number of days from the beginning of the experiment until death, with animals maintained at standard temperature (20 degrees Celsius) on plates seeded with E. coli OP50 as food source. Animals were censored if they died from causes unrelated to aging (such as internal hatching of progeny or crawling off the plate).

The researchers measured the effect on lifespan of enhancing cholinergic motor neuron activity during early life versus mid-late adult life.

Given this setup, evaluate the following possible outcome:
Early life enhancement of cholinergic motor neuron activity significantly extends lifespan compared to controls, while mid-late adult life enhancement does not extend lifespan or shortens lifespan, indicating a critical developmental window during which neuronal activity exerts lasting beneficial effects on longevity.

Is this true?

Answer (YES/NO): NO